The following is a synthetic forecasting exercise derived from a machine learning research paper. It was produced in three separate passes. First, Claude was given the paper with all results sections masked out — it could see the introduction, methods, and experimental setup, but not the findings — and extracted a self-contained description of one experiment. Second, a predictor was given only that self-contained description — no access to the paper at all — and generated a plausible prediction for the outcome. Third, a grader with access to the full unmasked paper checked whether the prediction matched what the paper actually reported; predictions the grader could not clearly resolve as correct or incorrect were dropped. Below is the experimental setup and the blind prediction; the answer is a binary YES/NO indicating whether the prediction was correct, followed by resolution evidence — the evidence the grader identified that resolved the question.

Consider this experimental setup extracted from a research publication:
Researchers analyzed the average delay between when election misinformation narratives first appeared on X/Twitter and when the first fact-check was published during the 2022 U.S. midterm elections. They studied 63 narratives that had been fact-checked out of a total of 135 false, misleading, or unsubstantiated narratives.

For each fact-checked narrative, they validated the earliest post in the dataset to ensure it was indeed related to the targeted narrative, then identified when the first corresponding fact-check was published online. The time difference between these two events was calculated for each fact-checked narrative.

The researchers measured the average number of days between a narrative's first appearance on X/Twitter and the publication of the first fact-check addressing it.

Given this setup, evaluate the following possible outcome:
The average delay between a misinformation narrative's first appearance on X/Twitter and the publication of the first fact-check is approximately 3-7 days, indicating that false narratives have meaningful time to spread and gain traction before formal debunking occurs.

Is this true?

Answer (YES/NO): YES